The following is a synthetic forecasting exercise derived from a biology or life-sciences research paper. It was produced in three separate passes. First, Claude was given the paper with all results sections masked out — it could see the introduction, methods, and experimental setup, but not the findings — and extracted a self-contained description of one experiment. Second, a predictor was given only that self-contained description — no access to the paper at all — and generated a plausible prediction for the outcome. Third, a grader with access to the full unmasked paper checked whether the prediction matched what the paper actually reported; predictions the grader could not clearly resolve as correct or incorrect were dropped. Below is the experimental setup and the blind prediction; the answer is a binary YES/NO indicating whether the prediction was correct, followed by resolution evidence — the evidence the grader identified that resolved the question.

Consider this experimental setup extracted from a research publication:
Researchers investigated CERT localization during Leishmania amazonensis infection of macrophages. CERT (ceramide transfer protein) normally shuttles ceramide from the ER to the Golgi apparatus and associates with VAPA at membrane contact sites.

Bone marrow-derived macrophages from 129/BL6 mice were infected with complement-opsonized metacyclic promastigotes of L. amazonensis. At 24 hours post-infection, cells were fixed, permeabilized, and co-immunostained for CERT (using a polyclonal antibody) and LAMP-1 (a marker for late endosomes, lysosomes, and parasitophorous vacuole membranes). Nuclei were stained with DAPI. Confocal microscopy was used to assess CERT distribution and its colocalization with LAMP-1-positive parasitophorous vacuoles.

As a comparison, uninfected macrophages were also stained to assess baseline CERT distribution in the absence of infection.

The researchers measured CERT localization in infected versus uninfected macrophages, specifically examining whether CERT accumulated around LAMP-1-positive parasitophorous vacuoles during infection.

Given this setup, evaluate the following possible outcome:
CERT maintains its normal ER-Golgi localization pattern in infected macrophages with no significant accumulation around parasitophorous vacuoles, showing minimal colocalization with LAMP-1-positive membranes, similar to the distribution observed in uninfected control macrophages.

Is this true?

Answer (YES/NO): YES